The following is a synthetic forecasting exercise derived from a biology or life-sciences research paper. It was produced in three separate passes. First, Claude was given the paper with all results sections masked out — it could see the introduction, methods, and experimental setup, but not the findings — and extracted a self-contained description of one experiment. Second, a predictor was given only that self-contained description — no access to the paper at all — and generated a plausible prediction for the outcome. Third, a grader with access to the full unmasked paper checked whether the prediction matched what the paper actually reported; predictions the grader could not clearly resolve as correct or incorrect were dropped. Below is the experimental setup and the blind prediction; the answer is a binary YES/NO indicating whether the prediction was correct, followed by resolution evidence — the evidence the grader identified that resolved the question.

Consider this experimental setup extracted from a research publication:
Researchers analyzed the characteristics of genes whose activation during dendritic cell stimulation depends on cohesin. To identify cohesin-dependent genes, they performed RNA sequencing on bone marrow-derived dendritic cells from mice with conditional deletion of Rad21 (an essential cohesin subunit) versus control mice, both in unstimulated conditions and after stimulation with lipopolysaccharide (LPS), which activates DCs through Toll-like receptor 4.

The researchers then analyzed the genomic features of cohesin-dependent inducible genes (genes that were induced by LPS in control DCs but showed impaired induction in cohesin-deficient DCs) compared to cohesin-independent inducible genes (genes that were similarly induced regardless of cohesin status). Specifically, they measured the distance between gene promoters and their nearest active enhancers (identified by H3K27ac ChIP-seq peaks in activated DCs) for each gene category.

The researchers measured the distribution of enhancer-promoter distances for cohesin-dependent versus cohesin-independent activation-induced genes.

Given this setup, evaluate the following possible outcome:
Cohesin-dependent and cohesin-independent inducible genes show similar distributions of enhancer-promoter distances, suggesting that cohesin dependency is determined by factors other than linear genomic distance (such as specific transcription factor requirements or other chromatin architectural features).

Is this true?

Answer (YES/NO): NO